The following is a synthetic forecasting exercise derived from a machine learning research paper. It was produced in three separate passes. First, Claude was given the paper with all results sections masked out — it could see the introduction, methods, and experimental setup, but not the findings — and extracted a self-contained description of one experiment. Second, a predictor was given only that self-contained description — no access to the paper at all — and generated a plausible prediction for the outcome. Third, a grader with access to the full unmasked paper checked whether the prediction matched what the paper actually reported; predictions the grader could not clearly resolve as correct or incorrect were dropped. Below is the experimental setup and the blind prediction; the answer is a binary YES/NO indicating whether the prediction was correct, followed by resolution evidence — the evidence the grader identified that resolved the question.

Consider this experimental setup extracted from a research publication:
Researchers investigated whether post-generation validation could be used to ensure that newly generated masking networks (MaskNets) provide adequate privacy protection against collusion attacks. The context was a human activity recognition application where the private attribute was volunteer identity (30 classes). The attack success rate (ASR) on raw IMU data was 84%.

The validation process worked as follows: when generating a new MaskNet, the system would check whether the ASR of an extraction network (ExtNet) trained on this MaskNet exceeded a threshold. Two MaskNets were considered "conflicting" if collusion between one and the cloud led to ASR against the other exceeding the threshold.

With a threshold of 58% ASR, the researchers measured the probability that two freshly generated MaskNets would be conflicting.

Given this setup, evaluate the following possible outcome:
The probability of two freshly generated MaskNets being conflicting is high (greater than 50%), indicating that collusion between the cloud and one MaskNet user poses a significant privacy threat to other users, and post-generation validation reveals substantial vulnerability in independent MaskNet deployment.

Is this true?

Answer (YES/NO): NO